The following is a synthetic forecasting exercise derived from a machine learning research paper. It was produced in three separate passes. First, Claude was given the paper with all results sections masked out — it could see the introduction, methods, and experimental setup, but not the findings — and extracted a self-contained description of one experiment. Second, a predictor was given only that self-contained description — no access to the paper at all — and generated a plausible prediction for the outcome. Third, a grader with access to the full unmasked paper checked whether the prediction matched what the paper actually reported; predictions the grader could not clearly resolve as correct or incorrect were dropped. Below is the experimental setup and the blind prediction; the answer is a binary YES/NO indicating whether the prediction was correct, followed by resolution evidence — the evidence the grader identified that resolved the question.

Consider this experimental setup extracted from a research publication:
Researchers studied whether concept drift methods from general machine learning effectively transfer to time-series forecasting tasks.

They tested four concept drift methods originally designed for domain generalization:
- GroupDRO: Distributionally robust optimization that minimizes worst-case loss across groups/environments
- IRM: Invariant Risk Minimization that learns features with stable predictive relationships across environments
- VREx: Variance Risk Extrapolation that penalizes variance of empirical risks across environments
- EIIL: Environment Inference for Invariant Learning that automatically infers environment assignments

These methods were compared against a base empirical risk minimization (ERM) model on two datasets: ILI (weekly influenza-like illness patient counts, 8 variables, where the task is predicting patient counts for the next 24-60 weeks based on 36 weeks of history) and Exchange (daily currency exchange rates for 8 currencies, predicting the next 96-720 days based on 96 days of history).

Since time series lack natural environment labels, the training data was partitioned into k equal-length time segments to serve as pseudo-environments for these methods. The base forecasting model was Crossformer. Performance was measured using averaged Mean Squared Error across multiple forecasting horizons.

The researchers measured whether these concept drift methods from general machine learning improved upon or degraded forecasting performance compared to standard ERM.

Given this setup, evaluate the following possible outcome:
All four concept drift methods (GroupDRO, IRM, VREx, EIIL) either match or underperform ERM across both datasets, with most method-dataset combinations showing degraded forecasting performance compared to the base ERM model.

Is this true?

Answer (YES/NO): NO